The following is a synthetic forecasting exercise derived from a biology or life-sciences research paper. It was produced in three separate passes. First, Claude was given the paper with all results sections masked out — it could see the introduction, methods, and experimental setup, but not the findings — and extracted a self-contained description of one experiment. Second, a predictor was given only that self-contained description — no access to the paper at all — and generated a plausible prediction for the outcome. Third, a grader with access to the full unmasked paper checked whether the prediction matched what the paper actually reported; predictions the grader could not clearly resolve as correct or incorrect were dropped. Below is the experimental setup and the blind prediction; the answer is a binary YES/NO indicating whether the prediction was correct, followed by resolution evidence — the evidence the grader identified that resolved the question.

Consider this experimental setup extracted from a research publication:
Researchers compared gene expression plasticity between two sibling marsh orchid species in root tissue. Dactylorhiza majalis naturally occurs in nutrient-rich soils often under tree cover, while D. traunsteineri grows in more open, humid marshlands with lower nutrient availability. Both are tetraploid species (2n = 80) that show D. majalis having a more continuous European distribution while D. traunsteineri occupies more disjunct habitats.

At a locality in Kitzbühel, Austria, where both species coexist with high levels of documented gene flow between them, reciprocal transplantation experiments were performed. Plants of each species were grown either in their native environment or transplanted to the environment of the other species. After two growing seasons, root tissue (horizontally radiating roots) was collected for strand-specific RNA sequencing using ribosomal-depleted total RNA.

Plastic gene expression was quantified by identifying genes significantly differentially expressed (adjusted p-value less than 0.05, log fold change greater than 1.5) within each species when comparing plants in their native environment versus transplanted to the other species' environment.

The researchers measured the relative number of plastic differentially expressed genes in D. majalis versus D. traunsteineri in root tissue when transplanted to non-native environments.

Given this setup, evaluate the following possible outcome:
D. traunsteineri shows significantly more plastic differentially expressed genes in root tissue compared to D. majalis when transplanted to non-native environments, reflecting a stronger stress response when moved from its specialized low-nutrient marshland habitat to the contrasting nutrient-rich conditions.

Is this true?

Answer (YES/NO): NO